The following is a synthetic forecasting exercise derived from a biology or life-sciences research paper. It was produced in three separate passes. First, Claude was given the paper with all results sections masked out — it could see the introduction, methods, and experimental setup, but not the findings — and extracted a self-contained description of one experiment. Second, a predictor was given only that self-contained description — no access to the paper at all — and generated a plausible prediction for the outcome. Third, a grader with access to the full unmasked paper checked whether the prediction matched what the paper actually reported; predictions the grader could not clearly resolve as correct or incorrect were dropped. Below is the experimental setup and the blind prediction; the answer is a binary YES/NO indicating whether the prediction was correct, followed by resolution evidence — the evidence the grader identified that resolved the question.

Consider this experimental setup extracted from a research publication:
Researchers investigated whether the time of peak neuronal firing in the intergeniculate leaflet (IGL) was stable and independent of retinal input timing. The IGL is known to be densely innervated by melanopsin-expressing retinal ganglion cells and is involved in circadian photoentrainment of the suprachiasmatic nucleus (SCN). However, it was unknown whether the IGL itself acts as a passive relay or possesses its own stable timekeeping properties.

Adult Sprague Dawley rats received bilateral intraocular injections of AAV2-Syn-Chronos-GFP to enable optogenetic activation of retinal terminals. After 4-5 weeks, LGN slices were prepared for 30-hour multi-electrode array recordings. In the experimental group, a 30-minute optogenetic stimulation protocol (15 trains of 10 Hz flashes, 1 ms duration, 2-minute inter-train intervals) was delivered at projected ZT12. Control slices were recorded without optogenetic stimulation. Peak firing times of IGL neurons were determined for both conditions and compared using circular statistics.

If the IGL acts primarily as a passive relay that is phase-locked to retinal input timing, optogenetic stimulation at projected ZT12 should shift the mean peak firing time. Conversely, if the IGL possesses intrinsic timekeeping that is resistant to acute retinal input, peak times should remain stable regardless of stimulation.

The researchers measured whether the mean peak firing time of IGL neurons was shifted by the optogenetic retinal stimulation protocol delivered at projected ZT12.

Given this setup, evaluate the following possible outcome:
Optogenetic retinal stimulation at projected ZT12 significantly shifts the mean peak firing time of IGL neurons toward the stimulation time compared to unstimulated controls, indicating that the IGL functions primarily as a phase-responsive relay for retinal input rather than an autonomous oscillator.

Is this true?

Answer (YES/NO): NO